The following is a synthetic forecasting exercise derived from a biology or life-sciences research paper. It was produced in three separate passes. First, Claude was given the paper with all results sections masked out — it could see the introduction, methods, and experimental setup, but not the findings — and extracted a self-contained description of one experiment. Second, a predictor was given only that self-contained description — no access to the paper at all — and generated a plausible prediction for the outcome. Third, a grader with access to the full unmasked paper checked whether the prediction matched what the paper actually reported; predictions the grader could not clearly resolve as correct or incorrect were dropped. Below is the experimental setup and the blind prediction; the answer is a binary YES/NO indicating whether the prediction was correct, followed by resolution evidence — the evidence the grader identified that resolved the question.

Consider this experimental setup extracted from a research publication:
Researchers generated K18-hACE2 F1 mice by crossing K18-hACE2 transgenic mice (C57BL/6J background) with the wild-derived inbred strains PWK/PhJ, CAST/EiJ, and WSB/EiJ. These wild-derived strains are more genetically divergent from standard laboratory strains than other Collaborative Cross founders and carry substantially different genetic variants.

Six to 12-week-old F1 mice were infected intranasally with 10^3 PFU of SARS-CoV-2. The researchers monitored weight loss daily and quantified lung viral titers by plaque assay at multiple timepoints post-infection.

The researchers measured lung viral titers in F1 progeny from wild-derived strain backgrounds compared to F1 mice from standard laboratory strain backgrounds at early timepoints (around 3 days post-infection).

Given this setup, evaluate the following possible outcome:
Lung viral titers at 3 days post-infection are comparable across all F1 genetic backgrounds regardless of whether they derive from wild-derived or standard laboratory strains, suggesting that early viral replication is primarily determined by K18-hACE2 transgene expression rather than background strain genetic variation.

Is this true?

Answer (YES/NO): NO